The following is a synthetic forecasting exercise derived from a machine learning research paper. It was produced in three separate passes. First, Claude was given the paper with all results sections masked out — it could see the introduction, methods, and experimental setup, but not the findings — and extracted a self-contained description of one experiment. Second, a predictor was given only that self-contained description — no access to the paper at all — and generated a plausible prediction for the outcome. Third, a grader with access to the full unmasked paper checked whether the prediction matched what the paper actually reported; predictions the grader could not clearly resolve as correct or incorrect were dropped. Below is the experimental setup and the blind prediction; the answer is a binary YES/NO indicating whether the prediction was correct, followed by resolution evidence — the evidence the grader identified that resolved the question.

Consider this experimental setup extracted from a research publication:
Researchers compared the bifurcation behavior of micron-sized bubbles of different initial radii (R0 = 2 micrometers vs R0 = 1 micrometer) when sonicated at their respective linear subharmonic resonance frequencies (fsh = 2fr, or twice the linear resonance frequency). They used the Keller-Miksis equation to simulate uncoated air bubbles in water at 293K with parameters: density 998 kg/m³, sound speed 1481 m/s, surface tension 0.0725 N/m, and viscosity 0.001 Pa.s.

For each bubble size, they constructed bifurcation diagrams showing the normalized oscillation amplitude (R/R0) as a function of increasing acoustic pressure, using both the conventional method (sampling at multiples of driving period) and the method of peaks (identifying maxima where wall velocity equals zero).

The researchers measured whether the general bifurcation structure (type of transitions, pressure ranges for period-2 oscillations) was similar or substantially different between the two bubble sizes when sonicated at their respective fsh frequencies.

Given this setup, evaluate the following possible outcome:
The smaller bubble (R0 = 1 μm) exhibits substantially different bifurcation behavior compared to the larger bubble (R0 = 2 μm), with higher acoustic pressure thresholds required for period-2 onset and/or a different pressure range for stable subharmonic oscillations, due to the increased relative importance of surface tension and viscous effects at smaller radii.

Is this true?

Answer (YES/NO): NO